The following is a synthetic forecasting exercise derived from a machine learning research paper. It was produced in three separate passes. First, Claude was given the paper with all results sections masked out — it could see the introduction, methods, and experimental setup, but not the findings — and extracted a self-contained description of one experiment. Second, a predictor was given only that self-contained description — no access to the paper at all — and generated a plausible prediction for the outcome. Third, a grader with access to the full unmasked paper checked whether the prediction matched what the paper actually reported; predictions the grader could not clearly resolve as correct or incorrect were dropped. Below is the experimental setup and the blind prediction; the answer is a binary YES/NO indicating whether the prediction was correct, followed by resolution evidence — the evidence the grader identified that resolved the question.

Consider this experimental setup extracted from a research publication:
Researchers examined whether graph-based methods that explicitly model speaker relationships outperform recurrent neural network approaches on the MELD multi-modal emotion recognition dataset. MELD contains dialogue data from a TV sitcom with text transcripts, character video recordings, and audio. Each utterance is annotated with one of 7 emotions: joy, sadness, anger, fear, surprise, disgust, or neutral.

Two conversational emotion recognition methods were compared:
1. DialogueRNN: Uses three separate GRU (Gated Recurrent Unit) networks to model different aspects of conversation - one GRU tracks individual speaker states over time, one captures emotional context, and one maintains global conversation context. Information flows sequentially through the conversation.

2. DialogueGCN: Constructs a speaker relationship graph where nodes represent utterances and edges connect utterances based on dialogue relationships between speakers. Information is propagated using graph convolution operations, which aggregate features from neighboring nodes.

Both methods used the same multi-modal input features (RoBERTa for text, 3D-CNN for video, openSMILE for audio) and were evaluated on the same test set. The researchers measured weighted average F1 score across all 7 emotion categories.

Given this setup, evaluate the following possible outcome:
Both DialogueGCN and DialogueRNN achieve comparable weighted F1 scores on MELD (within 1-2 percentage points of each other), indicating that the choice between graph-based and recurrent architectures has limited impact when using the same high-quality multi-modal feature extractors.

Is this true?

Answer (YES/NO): YES